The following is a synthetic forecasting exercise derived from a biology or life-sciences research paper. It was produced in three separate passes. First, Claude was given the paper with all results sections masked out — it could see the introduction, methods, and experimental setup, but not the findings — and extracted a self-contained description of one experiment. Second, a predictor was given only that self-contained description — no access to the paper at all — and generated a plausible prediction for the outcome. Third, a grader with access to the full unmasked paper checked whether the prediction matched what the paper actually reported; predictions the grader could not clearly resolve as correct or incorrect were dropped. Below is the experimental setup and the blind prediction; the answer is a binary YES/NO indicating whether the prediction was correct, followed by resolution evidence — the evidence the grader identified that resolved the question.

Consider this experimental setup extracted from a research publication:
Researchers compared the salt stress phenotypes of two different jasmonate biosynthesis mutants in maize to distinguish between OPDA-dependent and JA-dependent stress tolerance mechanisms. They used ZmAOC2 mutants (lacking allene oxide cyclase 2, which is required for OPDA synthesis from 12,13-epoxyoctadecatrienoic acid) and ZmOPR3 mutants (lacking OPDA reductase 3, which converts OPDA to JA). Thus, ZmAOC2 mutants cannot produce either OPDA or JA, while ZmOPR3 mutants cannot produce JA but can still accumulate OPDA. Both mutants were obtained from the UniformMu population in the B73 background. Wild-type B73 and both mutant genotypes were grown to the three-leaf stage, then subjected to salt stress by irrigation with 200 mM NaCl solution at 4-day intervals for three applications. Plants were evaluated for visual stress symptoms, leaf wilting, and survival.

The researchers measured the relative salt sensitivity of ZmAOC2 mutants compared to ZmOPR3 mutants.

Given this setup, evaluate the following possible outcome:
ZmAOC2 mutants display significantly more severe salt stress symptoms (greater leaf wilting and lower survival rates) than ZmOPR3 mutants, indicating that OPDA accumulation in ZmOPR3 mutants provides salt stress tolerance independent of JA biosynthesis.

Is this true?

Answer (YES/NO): NO